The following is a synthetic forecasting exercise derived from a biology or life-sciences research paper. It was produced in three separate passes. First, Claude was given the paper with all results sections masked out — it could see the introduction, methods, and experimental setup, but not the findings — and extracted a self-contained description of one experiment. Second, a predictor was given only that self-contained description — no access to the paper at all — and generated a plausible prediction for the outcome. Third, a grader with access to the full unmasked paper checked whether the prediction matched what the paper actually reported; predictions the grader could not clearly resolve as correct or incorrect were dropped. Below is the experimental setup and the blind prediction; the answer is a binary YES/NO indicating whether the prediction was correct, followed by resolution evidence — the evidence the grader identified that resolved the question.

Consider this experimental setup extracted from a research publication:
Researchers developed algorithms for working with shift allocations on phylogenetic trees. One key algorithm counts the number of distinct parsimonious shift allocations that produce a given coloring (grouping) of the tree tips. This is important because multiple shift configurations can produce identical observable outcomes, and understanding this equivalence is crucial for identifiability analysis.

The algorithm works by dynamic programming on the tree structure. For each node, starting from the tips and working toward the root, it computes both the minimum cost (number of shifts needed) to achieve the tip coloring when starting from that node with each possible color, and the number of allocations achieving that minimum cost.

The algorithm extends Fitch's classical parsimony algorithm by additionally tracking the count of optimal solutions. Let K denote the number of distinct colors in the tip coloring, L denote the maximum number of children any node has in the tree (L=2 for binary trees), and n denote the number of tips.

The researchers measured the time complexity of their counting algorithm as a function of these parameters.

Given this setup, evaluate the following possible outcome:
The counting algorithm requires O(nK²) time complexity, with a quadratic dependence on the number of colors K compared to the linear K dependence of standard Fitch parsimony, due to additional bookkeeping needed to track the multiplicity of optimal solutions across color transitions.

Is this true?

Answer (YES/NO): NO